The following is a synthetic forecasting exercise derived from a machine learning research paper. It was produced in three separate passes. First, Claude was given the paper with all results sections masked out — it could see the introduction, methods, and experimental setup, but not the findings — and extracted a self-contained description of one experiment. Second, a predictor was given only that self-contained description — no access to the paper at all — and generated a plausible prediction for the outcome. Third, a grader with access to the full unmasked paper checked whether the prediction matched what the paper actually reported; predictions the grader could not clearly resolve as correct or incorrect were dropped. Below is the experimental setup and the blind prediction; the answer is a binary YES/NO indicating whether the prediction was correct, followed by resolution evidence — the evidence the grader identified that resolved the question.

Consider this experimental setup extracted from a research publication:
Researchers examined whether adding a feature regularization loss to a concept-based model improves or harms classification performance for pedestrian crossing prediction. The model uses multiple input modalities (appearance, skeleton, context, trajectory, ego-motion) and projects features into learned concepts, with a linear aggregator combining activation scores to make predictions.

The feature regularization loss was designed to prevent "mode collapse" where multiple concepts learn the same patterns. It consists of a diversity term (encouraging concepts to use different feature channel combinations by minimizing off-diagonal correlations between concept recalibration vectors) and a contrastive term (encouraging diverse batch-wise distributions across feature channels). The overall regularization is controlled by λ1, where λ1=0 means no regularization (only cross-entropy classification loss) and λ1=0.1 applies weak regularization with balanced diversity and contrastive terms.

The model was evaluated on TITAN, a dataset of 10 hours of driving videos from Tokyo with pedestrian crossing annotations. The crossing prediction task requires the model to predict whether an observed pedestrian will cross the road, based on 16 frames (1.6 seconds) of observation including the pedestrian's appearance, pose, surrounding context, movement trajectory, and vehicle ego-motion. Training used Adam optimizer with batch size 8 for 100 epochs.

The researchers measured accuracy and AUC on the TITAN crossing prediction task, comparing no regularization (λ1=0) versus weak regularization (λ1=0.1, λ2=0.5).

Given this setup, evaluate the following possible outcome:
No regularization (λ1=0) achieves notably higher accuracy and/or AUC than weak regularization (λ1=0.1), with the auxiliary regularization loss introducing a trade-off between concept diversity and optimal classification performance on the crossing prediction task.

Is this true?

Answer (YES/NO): YES